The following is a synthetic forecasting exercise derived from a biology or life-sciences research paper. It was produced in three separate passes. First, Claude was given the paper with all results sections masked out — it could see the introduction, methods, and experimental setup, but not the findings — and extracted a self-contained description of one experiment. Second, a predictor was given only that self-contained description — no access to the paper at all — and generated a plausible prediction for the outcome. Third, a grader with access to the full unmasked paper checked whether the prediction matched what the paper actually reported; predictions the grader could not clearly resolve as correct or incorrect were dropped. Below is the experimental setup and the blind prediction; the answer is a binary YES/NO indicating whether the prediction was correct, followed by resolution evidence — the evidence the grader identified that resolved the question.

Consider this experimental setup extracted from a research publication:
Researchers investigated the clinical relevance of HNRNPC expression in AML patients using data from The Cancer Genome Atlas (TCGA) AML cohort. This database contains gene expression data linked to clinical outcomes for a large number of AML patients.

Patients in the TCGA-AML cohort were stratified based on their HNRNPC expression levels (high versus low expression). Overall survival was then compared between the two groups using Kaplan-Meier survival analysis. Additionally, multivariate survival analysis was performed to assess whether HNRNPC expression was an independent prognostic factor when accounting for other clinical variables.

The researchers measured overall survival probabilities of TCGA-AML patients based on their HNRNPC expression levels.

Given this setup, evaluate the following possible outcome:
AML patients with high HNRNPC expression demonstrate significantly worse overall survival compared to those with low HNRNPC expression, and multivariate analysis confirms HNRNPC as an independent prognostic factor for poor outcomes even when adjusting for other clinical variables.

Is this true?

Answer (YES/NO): YES